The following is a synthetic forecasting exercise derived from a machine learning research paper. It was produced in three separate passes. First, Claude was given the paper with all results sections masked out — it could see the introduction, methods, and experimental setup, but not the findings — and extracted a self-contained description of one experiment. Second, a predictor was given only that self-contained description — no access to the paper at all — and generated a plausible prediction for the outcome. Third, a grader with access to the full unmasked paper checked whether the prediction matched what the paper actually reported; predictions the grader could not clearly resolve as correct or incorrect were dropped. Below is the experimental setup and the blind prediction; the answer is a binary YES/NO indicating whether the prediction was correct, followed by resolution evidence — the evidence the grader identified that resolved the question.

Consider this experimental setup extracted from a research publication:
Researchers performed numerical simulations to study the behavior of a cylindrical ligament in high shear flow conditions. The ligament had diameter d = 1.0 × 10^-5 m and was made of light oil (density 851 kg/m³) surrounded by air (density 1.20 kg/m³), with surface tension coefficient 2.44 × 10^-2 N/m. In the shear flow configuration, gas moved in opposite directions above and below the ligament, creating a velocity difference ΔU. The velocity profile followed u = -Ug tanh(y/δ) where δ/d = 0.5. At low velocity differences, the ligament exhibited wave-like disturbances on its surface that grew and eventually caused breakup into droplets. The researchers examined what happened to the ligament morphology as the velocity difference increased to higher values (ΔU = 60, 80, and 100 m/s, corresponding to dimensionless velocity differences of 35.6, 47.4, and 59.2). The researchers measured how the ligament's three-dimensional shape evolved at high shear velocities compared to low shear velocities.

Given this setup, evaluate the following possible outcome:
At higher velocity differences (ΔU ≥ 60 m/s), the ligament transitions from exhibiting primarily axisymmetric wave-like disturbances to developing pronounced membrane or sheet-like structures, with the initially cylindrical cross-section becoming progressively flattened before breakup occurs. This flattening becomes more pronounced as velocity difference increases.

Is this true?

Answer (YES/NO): YES